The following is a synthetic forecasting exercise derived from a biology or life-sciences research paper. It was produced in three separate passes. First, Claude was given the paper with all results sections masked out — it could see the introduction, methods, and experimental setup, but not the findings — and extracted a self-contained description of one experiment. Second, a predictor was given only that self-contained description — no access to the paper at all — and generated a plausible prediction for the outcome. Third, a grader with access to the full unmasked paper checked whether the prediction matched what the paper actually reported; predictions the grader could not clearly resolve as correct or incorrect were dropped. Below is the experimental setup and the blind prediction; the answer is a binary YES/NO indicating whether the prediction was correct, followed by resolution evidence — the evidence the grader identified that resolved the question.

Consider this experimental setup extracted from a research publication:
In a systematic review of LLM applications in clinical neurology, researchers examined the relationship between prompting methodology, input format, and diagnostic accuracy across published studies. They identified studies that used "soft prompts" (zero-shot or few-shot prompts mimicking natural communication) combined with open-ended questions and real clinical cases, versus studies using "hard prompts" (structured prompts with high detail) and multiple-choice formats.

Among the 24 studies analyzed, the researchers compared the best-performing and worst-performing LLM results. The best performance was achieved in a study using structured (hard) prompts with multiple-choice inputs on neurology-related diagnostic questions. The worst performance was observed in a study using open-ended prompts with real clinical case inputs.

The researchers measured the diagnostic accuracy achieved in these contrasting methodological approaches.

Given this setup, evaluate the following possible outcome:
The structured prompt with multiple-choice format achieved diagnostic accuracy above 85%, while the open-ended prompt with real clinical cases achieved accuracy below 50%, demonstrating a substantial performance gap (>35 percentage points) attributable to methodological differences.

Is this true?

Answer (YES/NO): YES